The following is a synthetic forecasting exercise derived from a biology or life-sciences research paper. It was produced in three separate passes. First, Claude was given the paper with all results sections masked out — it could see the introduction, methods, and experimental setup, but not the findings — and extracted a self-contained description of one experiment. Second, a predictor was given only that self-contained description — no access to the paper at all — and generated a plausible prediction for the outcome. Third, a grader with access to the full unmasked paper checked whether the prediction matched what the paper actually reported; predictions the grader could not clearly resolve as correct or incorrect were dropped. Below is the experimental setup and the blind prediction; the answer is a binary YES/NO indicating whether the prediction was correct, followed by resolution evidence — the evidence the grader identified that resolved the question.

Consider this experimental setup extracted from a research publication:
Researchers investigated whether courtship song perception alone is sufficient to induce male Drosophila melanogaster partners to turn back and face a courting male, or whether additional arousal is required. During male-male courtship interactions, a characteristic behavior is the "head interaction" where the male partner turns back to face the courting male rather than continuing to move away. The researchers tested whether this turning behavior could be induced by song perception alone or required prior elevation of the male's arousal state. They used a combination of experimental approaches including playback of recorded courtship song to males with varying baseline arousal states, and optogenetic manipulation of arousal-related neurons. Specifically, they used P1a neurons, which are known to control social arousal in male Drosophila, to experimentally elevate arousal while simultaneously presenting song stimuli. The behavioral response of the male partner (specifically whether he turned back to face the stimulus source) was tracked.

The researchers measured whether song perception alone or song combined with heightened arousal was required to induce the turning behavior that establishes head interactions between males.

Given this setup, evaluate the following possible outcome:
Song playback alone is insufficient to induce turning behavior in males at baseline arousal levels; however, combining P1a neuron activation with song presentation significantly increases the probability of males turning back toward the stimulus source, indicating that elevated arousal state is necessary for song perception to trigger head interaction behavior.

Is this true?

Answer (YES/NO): NO